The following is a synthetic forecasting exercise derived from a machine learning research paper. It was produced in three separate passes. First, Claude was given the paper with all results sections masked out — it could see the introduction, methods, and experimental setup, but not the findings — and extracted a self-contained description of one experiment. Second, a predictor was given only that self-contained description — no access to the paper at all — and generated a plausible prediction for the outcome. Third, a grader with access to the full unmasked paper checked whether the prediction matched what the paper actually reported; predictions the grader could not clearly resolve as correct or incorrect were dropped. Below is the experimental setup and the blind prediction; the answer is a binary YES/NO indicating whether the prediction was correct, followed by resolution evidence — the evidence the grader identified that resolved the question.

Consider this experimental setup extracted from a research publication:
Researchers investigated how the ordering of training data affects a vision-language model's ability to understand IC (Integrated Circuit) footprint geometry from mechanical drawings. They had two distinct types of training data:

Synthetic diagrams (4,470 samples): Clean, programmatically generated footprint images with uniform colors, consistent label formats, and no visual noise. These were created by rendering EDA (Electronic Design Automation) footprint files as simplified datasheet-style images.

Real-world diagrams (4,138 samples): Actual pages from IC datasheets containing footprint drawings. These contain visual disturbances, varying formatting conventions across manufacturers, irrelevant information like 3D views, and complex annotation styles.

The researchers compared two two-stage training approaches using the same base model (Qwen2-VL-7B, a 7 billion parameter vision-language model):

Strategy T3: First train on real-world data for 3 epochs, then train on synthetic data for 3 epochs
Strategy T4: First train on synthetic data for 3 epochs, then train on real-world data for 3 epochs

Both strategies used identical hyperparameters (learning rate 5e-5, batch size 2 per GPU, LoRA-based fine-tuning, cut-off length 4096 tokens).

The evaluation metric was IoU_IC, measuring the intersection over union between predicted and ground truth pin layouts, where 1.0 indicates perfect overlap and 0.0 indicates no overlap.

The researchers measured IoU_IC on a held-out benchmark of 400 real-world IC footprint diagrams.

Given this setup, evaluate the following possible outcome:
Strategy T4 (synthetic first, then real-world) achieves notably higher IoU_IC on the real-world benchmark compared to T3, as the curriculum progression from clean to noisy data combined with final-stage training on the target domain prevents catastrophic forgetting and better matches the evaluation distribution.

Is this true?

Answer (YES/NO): YES